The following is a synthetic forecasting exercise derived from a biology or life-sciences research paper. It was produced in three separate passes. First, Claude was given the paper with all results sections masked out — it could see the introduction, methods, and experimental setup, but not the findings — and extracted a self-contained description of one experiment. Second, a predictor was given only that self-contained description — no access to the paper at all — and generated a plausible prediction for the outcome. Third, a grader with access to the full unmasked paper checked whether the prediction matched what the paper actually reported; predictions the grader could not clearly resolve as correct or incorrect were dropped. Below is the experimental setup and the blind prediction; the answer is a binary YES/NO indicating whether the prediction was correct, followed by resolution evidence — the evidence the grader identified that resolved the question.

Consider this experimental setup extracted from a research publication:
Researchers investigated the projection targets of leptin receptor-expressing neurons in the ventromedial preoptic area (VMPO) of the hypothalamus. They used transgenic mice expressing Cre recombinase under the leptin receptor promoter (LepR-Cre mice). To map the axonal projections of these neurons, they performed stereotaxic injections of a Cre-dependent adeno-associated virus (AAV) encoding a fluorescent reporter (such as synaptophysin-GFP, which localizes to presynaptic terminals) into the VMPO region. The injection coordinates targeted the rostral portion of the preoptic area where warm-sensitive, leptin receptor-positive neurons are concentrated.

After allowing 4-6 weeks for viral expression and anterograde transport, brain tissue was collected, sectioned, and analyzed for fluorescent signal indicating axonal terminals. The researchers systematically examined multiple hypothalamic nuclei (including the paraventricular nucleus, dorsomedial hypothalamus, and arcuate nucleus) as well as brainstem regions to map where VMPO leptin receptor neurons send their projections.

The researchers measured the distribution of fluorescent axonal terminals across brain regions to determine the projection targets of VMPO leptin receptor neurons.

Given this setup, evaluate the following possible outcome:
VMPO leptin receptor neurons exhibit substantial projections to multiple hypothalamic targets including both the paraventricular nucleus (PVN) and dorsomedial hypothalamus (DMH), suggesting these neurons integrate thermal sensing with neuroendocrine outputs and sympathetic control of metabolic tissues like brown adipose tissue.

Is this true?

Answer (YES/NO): YES